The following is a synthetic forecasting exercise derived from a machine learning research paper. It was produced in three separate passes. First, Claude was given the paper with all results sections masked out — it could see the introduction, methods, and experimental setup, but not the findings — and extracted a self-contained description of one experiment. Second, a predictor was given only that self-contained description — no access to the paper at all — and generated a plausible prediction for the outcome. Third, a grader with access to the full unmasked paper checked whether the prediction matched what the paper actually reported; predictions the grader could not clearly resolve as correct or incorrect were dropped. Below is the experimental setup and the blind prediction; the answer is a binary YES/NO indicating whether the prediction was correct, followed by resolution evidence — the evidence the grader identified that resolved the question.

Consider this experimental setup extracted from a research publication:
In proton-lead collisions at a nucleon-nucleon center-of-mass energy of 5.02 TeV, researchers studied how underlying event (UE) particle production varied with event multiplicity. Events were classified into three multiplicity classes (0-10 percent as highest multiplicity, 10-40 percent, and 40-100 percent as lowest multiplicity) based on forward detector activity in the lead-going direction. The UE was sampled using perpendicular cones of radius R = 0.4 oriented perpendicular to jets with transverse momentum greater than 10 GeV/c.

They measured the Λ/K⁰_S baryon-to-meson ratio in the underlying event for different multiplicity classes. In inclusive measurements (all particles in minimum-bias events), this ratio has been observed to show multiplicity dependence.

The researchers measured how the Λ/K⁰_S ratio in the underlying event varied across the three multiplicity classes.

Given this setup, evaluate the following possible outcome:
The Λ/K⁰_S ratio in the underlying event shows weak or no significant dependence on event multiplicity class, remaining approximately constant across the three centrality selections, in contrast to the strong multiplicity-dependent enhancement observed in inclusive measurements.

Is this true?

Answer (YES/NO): NO